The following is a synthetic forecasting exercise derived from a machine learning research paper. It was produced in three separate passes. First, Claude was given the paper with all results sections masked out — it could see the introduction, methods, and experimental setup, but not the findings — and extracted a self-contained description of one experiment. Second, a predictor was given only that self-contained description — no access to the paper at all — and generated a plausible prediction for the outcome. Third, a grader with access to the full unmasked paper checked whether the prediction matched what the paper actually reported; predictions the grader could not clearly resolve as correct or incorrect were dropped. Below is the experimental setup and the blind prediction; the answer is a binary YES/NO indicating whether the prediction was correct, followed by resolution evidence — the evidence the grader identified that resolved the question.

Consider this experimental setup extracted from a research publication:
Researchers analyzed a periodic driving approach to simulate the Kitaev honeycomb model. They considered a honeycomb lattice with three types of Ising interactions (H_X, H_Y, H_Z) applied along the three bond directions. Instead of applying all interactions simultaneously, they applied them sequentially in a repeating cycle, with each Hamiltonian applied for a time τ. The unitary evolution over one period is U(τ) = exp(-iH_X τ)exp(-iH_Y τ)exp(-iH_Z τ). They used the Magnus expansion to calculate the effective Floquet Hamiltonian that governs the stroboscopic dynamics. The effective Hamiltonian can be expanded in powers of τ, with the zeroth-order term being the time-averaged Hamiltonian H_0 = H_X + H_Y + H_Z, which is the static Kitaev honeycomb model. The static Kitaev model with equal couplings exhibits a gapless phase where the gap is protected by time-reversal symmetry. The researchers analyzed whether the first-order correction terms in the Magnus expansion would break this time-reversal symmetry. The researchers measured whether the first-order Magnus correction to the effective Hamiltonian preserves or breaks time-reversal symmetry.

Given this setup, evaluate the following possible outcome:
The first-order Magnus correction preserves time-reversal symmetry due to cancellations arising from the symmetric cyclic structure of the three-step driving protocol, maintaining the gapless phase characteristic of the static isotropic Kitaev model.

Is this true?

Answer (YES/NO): NO